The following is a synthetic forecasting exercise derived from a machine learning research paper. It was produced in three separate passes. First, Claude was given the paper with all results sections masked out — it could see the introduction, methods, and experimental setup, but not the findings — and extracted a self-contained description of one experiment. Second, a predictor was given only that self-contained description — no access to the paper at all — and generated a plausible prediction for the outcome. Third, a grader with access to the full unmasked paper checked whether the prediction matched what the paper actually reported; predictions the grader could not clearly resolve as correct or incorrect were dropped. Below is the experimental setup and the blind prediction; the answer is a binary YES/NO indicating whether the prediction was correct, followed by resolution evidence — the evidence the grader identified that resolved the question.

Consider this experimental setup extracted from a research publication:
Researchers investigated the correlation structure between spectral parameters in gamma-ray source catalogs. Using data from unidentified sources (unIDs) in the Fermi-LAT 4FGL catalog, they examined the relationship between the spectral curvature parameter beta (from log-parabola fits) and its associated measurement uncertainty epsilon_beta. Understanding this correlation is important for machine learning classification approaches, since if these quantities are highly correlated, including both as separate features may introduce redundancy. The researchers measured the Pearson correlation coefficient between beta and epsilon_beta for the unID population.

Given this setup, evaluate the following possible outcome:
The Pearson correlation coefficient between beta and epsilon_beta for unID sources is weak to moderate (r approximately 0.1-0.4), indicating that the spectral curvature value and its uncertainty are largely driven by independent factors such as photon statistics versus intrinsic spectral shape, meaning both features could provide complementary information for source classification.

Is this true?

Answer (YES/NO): YES